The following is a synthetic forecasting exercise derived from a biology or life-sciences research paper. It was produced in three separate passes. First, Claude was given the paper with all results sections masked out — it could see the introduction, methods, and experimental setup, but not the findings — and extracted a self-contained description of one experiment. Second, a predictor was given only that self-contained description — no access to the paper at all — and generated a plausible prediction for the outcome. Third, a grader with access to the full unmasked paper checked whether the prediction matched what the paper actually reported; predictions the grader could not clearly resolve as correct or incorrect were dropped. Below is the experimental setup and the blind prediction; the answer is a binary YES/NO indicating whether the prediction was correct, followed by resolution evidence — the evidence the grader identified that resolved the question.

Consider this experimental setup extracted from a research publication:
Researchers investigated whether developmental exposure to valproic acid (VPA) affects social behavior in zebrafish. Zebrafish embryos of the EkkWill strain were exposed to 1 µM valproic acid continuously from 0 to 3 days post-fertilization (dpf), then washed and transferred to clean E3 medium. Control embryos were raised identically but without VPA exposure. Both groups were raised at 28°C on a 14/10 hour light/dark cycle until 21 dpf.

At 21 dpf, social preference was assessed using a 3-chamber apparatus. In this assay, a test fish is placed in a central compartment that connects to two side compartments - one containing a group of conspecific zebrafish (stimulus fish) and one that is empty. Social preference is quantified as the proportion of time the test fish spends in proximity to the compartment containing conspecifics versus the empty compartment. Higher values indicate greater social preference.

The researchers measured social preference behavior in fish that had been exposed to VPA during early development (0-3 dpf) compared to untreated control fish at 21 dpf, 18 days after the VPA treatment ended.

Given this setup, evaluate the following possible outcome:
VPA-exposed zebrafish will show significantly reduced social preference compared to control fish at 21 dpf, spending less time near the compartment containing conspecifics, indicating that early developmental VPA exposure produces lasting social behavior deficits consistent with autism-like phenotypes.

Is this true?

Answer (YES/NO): YES